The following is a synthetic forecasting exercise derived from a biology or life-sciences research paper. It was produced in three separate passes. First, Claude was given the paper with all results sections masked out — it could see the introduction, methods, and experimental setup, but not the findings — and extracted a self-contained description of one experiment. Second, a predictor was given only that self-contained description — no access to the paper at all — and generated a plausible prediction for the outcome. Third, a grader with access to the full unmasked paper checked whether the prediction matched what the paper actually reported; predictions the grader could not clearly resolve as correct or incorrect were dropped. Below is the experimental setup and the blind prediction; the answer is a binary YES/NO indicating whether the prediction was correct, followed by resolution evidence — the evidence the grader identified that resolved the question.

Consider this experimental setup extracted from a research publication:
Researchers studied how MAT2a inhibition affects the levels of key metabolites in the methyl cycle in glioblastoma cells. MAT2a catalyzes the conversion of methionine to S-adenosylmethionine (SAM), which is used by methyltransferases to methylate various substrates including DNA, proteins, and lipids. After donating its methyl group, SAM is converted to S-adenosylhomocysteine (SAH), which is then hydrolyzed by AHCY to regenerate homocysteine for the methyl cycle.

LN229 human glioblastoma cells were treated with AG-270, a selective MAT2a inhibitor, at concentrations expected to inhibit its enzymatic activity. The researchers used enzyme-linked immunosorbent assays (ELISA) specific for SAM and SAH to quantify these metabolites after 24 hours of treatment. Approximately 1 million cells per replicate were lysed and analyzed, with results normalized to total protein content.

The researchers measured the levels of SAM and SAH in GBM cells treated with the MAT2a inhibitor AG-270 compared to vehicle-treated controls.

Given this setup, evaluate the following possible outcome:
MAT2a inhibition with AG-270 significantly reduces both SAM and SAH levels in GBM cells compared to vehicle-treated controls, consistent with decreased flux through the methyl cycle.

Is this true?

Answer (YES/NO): YES